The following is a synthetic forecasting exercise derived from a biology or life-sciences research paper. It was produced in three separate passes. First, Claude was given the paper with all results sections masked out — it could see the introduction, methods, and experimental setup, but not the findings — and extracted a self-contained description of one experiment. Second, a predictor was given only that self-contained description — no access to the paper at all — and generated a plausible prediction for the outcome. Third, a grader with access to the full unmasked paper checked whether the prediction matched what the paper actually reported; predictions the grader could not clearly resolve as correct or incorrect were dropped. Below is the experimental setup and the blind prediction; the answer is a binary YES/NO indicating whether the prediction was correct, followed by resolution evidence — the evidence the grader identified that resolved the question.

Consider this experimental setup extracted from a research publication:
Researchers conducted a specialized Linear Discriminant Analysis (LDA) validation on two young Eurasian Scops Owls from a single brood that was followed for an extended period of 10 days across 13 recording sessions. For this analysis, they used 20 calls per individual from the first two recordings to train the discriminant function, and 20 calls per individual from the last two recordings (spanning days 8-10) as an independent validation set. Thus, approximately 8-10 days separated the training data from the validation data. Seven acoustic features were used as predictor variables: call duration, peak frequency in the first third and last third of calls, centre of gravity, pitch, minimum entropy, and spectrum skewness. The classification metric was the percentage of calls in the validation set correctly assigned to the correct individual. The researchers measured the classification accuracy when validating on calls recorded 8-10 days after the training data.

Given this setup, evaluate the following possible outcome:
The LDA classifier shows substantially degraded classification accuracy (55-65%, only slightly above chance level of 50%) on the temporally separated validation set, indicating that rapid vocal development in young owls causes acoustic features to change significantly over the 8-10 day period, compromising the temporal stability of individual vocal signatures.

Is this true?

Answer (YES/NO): NO